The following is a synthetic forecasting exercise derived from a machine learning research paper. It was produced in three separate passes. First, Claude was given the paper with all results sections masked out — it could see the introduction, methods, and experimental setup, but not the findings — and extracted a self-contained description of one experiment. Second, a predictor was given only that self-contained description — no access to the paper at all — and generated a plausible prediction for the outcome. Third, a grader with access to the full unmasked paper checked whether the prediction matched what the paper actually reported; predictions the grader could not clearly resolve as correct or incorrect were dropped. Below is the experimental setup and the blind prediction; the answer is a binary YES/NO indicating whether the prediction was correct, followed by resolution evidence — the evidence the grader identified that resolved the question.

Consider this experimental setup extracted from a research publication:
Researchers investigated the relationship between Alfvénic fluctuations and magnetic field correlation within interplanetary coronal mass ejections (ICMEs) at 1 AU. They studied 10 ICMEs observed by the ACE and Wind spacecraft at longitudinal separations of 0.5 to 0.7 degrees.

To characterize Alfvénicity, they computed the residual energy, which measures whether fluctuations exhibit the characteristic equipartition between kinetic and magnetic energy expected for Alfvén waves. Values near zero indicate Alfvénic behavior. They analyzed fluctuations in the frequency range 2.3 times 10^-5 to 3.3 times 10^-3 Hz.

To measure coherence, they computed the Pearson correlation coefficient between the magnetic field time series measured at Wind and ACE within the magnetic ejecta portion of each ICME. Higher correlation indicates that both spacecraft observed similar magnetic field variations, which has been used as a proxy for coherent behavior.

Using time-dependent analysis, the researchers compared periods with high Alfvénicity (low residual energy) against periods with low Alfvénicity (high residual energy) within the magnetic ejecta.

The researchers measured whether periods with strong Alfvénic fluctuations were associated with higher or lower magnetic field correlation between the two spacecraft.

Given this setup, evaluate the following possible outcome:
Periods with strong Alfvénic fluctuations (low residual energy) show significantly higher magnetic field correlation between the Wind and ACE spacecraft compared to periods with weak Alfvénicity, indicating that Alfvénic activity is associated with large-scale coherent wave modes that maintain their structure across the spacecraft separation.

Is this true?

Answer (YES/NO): NO